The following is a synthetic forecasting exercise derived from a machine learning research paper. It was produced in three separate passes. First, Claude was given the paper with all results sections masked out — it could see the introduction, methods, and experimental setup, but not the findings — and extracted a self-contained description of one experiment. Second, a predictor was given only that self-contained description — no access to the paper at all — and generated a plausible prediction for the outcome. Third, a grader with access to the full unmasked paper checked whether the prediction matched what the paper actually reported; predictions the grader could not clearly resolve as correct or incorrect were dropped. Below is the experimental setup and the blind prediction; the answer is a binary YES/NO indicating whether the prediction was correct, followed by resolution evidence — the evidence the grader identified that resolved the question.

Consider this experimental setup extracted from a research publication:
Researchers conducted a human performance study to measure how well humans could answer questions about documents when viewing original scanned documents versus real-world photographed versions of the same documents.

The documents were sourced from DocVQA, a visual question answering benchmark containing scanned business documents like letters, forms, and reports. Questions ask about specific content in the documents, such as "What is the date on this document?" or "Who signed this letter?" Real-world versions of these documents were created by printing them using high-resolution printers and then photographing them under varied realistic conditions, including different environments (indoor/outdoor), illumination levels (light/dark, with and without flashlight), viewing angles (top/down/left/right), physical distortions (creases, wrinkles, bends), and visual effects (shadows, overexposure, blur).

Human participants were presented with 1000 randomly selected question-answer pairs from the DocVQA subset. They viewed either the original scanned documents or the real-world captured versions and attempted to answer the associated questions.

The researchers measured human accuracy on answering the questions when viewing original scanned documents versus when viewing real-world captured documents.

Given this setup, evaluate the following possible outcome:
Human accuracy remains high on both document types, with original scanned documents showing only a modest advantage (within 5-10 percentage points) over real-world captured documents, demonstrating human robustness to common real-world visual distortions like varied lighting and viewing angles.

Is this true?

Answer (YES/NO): YES